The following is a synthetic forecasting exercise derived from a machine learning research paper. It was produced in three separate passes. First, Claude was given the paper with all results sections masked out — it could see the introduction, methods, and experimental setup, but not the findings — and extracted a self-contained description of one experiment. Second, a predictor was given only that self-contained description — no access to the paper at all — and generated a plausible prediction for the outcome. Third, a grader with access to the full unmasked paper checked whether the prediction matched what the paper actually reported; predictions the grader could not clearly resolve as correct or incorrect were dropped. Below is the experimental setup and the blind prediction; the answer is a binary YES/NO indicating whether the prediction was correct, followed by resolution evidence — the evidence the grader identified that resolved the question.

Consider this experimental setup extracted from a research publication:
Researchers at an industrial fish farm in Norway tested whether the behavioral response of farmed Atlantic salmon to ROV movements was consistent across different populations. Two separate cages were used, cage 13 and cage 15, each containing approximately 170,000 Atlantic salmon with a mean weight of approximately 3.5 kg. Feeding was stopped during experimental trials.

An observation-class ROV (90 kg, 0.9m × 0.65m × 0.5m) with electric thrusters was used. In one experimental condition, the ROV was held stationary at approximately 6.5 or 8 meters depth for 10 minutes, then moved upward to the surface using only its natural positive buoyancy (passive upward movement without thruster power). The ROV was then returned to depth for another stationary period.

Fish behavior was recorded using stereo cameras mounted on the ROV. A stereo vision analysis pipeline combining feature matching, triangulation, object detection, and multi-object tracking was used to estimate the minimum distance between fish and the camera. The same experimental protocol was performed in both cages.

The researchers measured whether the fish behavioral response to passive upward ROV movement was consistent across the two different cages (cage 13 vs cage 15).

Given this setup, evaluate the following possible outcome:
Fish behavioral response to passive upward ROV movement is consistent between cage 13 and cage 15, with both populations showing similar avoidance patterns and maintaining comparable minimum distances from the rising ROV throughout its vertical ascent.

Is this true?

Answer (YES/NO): NO